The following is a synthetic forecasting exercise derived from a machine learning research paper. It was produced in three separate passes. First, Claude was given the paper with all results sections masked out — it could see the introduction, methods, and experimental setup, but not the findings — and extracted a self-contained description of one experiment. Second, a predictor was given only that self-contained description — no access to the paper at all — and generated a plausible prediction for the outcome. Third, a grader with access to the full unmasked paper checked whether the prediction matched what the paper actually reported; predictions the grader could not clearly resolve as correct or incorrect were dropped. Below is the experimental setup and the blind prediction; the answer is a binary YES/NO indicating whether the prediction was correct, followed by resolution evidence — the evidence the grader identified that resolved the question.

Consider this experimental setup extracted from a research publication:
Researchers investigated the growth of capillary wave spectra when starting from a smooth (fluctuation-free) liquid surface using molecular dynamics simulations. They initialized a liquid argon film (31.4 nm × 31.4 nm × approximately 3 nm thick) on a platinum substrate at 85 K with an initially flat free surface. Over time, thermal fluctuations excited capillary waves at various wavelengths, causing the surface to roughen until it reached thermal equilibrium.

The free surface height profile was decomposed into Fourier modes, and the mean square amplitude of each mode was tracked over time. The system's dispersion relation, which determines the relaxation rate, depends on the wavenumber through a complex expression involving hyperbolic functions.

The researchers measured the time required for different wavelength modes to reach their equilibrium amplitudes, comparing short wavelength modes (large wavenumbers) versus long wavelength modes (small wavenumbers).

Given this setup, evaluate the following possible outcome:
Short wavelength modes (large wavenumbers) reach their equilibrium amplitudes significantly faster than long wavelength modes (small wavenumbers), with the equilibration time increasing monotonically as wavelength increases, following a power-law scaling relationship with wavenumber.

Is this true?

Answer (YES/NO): YES